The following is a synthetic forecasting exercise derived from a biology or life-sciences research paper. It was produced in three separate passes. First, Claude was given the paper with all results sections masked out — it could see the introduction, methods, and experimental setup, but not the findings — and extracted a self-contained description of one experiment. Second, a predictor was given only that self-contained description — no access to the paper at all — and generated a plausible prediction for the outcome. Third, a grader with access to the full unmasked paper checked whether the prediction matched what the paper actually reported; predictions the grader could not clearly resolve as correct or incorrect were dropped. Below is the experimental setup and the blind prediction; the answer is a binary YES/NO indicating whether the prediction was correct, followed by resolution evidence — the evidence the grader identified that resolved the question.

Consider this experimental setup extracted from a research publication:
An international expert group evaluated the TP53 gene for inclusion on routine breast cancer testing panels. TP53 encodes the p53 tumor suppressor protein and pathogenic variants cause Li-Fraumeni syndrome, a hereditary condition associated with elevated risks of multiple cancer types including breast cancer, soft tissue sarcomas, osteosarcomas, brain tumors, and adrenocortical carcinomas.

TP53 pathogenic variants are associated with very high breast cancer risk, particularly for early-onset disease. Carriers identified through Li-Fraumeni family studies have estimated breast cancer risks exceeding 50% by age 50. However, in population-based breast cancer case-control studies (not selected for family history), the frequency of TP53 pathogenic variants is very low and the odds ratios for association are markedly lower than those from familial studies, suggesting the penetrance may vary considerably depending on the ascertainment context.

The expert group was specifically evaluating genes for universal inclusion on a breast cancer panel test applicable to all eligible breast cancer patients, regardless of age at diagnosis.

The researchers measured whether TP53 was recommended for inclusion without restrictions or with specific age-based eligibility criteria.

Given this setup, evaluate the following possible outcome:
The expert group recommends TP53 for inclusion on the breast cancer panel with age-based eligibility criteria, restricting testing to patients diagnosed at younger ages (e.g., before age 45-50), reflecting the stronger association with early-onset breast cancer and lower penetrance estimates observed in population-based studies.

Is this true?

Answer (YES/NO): YES